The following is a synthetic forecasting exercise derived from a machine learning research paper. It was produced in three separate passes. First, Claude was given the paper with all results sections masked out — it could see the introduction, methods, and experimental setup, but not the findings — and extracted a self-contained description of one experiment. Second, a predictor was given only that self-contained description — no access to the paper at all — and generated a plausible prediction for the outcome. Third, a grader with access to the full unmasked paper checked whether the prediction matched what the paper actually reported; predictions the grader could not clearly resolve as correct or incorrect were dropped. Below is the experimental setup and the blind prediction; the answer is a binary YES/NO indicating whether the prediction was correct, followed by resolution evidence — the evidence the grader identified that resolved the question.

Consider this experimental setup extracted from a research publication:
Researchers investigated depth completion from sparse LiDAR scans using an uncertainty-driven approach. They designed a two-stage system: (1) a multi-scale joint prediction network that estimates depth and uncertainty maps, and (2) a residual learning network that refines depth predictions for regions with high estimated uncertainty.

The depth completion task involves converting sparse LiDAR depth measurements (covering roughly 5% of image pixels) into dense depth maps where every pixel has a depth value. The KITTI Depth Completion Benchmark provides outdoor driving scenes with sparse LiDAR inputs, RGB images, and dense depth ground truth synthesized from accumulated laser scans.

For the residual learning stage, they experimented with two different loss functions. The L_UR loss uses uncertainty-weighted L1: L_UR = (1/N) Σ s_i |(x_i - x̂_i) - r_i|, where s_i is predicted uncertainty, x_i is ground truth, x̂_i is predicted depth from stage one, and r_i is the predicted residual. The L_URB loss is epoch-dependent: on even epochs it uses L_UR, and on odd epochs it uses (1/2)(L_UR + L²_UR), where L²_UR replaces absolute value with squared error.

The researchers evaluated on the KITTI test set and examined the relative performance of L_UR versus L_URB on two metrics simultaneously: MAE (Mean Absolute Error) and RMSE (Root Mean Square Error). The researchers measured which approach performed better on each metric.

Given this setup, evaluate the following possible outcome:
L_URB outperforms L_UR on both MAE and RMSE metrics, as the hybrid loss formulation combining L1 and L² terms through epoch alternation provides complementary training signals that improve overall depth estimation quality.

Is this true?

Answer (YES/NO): NO